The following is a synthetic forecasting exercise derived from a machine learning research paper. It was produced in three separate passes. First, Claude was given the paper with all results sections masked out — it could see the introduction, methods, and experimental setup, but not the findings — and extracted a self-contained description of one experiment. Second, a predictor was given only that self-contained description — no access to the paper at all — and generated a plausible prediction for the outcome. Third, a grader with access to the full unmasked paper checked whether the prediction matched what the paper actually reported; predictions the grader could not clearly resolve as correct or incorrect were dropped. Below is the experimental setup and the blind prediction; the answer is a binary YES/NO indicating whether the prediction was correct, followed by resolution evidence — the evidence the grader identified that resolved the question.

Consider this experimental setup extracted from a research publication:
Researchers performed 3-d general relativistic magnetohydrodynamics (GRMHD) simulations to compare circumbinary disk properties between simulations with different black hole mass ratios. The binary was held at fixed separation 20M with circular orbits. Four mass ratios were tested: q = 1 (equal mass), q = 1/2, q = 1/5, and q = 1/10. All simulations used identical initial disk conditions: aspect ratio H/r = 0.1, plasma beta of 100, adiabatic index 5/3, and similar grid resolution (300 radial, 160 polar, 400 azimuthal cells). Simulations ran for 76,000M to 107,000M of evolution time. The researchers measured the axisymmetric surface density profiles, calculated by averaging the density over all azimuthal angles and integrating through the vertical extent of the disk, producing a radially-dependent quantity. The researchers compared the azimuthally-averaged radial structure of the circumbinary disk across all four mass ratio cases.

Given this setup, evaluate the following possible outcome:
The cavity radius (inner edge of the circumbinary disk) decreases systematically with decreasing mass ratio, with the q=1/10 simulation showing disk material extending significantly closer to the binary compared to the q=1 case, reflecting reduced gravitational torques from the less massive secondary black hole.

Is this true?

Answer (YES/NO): YES